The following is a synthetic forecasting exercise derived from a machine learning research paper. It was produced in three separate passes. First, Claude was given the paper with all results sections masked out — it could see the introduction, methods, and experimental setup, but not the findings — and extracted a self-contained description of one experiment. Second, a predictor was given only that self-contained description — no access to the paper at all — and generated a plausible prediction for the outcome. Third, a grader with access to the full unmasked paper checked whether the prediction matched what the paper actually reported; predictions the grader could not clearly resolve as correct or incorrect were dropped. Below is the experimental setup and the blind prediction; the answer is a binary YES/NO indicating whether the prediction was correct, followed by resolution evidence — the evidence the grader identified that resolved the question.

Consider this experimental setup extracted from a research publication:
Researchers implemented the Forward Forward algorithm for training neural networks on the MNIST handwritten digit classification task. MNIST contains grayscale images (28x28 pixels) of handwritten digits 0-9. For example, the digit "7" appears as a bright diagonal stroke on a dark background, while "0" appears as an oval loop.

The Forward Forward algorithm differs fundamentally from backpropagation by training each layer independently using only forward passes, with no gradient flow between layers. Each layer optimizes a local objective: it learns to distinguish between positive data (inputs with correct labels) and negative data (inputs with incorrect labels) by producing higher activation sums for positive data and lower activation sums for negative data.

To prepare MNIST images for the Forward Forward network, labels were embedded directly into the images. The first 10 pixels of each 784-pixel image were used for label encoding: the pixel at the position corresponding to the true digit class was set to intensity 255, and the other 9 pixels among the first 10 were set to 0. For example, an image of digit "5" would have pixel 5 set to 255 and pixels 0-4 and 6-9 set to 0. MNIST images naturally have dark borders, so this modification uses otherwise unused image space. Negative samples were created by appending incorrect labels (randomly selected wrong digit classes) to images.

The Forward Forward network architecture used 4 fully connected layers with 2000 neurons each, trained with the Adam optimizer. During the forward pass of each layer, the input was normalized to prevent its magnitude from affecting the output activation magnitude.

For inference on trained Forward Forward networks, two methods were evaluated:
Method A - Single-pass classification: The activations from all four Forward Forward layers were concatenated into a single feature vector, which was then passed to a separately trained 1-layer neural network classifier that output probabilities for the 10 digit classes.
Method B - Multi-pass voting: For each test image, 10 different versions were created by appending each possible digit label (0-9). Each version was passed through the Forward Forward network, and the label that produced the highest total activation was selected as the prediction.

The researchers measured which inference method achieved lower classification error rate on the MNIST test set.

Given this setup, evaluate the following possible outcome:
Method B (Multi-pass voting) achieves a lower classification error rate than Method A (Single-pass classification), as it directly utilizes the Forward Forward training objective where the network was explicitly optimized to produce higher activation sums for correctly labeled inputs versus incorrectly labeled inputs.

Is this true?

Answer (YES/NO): NO